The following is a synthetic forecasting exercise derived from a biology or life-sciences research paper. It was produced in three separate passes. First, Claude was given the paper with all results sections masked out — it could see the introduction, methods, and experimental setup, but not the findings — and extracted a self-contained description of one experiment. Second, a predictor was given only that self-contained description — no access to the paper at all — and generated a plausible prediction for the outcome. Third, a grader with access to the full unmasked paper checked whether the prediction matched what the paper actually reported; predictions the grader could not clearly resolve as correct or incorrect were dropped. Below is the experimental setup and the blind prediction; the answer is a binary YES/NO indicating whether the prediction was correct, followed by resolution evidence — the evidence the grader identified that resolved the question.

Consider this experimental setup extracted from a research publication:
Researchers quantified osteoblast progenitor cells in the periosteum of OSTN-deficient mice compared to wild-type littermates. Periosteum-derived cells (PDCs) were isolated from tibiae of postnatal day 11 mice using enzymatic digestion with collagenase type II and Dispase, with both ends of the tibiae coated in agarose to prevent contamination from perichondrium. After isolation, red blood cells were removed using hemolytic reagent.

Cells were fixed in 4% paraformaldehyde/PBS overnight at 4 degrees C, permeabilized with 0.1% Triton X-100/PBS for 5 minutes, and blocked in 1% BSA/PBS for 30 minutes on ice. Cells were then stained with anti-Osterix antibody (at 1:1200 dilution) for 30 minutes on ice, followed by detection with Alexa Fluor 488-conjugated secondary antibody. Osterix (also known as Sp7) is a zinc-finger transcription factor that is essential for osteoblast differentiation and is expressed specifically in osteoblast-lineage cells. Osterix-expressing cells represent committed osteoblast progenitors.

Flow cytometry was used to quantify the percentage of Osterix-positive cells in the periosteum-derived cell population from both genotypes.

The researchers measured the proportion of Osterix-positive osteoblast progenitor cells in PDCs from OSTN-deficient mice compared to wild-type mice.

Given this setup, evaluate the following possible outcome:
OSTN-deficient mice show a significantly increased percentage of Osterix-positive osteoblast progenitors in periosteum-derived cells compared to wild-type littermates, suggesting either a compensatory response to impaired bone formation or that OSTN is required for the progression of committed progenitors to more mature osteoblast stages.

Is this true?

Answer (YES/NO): NO